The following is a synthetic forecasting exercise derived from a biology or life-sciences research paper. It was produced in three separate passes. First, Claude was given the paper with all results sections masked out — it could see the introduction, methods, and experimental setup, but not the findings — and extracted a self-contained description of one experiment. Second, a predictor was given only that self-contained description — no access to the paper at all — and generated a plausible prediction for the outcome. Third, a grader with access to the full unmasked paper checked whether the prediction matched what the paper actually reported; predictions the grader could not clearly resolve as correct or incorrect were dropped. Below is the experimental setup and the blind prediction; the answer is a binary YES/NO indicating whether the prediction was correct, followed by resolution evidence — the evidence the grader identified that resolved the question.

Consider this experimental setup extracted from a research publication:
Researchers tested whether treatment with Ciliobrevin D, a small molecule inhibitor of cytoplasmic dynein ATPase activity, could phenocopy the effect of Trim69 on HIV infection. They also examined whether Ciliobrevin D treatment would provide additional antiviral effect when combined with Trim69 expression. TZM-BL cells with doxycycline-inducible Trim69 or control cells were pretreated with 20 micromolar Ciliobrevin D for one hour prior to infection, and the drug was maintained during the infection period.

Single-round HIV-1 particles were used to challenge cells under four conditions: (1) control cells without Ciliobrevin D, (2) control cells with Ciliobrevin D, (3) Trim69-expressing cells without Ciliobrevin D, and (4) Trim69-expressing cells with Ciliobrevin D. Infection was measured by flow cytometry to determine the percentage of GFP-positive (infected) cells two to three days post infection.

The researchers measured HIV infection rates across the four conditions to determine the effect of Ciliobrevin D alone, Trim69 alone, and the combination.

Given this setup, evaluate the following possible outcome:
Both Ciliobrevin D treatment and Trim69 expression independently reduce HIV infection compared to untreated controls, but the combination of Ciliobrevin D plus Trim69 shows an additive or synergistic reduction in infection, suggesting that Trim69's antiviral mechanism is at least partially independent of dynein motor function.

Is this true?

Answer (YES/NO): NO